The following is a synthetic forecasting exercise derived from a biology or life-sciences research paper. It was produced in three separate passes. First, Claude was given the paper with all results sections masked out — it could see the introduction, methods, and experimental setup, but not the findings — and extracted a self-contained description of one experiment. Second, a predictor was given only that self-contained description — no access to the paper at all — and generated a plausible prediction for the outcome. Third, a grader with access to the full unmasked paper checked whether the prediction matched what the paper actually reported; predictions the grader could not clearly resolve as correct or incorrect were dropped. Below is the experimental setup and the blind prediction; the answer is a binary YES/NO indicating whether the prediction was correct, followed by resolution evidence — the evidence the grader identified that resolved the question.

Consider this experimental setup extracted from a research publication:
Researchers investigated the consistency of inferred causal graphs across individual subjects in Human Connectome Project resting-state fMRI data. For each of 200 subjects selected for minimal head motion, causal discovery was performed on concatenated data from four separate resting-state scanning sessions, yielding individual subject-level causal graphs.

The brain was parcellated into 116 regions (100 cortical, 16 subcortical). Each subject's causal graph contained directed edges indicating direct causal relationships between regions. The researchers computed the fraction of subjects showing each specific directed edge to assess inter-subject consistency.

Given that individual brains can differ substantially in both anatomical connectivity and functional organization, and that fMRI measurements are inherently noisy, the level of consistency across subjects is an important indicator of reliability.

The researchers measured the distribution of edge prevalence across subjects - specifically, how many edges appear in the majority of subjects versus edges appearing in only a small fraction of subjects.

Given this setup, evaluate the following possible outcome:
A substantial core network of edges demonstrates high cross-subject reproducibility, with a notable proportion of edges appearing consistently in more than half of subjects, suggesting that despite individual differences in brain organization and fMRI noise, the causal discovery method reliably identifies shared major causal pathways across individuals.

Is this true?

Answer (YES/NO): YES